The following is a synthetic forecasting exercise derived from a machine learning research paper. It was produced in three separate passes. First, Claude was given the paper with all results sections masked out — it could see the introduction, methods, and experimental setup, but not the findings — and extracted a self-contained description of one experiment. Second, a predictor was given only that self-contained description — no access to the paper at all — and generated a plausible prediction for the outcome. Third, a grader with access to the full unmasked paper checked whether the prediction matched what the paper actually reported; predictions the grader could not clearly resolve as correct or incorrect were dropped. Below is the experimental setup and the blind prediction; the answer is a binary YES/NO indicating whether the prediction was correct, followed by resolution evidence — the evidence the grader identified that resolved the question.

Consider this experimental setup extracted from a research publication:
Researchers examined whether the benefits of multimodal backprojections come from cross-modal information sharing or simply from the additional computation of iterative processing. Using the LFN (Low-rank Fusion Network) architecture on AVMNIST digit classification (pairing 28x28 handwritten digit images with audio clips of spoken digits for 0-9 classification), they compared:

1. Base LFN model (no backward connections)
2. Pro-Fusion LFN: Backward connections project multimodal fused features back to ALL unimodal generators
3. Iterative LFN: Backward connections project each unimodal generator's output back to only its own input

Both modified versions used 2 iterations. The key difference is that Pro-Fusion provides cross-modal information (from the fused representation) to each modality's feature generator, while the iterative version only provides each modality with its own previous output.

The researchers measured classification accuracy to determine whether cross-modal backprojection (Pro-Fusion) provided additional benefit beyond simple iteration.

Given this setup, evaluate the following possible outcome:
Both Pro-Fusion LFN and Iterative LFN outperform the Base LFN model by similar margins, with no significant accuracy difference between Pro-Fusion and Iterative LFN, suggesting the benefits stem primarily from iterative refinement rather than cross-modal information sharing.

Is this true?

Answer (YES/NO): NO